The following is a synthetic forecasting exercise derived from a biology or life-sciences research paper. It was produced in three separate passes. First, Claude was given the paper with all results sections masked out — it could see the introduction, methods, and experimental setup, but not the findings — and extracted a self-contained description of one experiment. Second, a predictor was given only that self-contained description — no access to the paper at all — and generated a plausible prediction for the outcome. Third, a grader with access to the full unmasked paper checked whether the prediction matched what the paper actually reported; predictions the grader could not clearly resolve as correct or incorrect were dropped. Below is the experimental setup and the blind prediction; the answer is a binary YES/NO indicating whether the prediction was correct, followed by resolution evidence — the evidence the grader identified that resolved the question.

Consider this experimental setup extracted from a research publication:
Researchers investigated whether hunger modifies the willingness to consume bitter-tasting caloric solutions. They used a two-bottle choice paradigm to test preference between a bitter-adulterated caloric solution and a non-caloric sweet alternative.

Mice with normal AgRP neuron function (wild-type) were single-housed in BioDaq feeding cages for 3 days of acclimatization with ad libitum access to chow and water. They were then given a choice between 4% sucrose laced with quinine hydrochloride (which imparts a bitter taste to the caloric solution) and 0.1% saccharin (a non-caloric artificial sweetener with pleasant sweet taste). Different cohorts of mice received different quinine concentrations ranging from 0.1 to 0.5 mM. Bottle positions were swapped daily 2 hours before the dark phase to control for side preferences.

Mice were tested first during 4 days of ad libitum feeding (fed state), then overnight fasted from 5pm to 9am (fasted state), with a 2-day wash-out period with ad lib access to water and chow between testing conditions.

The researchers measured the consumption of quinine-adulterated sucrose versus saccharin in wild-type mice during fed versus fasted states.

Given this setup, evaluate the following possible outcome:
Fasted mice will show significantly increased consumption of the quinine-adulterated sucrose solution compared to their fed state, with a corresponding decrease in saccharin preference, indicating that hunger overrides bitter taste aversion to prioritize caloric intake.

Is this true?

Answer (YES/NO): YES